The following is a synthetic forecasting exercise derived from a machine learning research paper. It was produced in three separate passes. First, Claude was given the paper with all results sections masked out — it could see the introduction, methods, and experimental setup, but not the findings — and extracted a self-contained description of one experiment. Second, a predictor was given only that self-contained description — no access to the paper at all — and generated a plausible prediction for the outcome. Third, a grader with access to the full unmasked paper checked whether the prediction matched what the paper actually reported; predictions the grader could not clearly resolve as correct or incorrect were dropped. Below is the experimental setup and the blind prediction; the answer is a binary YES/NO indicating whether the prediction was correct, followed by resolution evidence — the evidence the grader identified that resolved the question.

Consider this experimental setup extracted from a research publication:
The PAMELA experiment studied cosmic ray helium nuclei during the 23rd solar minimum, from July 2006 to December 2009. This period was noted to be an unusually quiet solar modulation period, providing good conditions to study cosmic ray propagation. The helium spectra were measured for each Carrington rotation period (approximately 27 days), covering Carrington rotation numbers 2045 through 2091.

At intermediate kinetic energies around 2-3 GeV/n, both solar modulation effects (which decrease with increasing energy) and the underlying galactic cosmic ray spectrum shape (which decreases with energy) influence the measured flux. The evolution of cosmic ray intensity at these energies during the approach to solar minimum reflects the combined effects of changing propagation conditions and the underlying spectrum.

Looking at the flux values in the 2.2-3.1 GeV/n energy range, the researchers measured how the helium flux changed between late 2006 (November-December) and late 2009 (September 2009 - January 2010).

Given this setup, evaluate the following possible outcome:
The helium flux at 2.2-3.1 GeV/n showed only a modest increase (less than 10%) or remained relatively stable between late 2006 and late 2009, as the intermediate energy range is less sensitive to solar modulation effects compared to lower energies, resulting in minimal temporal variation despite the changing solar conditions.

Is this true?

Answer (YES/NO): YES